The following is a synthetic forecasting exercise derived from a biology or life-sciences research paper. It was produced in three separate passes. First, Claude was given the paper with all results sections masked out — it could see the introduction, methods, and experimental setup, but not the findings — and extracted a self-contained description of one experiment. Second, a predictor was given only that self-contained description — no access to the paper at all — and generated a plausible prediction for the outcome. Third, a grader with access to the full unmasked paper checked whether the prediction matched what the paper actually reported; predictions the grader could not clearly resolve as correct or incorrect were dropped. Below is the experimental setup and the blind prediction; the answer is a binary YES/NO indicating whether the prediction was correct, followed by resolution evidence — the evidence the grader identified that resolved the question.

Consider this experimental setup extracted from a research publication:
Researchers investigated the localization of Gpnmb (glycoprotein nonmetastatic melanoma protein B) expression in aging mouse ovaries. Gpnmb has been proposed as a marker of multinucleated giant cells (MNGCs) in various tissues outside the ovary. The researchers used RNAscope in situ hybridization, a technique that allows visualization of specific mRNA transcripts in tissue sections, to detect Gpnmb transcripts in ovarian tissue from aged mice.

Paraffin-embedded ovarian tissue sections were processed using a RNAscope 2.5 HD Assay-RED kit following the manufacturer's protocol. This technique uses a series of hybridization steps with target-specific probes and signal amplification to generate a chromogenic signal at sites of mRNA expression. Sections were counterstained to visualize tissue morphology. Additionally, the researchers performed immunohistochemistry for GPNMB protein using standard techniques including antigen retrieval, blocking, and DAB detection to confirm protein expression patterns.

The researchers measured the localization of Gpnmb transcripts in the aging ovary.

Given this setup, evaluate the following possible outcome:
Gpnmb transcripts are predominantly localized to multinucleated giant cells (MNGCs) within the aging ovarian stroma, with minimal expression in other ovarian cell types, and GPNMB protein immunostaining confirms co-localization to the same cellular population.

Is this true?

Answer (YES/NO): YES